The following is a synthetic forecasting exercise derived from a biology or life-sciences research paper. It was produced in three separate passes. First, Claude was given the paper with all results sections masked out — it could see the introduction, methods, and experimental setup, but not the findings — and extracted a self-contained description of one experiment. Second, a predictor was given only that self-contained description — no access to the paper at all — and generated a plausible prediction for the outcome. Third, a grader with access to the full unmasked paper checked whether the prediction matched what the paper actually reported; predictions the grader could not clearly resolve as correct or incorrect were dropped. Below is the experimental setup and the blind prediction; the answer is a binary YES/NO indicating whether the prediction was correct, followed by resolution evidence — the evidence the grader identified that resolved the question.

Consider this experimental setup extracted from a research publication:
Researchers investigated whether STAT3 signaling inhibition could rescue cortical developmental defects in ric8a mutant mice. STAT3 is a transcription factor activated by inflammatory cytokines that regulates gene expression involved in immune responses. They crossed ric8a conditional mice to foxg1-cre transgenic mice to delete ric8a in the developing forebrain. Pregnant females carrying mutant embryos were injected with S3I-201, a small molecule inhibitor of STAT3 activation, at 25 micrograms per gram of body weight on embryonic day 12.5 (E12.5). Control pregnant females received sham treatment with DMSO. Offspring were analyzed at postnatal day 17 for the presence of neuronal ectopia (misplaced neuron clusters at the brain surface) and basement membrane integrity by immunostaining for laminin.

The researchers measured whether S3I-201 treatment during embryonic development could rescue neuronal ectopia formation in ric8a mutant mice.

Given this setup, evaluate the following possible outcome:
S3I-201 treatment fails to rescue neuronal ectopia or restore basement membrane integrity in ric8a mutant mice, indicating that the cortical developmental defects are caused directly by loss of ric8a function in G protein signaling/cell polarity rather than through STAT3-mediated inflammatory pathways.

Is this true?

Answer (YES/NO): NO